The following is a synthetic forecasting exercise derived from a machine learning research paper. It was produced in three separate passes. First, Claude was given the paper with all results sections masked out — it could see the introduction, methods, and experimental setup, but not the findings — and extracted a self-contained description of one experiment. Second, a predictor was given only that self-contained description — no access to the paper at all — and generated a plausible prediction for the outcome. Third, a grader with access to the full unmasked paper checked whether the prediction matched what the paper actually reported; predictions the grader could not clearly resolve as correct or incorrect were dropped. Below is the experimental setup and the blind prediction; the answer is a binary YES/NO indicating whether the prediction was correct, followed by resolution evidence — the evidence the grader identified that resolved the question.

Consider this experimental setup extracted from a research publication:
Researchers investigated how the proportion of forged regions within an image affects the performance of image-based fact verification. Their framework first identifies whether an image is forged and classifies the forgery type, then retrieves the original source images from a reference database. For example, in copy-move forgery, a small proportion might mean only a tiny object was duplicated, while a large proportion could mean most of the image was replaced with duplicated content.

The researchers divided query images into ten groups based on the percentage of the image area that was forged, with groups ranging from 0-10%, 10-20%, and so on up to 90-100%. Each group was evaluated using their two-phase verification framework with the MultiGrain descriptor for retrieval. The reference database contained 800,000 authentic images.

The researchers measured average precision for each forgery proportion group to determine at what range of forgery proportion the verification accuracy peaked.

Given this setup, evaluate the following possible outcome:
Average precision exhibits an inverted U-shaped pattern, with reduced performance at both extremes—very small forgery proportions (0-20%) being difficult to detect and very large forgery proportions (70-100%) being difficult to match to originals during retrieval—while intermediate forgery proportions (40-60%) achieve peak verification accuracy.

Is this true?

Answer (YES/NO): NO